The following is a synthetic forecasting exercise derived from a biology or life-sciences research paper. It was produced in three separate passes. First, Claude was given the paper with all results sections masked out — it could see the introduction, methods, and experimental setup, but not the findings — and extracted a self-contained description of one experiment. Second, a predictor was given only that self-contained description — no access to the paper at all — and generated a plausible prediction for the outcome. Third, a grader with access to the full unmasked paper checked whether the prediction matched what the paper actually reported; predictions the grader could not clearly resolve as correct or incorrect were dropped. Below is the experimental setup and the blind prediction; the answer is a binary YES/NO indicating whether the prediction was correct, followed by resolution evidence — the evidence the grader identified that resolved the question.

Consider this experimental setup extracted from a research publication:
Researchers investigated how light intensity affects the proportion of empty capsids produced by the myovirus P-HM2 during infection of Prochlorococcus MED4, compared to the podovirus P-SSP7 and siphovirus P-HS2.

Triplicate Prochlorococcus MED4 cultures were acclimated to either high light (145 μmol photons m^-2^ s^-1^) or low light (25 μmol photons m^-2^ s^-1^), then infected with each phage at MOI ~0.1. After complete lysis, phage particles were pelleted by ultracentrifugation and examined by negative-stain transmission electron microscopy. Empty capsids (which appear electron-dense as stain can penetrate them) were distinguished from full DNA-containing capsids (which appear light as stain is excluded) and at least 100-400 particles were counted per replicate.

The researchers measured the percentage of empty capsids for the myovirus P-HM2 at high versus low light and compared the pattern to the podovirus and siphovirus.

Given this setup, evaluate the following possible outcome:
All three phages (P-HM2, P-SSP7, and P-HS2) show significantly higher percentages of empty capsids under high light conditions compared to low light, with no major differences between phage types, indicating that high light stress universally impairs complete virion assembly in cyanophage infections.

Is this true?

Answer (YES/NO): NO